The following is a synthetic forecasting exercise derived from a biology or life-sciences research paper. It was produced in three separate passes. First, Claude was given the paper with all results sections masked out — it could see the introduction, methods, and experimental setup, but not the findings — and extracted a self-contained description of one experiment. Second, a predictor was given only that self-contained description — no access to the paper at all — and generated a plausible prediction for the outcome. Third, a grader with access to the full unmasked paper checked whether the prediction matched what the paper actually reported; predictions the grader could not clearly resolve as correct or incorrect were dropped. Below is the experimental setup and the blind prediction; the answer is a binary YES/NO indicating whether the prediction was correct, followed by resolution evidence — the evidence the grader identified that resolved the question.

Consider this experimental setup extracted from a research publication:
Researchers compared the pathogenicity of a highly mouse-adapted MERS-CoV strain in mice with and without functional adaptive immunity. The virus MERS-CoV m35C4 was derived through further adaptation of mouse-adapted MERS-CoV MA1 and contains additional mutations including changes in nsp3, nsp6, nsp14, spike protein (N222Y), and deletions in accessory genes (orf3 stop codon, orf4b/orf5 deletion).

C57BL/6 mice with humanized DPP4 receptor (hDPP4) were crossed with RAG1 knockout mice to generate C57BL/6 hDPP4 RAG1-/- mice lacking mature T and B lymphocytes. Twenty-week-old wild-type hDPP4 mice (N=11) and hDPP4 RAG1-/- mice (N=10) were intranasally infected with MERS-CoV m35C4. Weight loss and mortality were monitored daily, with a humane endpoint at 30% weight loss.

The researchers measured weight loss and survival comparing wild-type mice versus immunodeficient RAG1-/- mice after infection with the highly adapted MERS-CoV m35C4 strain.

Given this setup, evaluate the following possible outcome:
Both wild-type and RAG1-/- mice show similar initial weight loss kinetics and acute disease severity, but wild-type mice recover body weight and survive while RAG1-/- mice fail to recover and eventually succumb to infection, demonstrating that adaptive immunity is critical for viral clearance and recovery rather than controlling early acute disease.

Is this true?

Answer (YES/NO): NO